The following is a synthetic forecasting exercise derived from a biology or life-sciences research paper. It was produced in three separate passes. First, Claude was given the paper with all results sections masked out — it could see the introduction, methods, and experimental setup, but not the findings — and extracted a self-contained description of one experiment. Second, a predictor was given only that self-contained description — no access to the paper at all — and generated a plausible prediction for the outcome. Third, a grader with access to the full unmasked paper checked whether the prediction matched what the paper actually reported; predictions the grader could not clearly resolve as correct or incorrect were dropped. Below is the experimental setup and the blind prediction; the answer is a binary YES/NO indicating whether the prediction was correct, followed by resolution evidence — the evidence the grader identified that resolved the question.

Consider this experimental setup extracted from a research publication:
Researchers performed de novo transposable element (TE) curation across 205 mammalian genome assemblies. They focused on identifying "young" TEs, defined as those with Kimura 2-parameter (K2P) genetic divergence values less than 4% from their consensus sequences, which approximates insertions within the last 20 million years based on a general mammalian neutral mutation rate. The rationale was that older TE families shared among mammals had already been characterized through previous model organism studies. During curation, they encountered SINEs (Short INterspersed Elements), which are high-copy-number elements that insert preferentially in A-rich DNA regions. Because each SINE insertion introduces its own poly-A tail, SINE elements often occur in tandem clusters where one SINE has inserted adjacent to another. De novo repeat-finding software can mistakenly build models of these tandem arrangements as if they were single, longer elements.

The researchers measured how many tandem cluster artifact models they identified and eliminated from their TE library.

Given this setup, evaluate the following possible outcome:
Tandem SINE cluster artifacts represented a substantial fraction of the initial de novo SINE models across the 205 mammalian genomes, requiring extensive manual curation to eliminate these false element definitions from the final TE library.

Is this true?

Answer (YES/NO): NO